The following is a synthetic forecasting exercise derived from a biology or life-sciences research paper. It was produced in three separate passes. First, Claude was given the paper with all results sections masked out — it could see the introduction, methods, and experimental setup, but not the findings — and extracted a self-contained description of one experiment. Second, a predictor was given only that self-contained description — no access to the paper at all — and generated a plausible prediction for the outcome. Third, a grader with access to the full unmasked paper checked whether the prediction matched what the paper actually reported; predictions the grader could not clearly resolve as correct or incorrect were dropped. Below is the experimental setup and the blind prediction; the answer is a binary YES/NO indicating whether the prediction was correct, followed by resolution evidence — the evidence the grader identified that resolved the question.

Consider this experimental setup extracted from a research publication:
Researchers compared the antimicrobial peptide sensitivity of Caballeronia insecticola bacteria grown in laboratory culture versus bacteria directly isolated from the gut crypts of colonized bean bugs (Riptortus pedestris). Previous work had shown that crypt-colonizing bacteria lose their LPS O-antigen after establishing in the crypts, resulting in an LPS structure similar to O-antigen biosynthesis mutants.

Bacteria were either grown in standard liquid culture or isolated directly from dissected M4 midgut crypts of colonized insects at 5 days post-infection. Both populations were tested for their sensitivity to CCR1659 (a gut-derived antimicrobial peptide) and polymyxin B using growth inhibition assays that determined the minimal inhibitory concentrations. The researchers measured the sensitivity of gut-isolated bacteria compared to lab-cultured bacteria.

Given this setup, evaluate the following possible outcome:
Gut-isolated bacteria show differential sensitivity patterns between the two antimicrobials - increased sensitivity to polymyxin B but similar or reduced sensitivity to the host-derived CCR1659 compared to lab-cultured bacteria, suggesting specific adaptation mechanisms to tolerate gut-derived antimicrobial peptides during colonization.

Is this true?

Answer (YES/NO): NO